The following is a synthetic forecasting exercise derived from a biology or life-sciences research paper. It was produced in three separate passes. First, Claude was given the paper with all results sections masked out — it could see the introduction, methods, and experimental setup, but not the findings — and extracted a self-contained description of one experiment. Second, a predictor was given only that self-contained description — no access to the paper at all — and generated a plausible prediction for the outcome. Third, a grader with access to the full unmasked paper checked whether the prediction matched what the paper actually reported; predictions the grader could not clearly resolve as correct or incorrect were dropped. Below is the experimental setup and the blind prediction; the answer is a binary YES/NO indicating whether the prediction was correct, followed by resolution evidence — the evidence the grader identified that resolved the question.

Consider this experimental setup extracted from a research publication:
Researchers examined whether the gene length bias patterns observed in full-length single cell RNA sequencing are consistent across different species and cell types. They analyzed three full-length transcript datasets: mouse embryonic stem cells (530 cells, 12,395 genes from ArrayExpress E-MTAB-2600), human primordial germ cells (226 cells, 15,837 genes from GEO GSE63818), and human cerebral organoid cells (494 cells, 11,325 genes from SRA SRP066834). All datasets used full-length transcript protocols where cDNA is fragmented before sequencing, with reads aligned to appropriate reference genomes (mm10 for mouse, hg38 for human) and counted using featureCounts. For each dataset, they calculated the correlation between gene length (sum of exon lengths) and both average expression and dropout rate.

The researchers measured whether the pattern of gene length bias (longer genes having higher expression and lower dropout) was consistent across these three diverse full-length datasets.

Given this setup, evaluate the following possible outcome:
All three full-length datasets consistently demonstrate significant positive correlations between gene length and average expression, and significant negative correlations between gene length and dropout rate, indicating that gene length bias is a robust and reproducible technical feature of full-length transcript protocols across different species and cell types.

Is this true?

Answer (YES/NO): YES